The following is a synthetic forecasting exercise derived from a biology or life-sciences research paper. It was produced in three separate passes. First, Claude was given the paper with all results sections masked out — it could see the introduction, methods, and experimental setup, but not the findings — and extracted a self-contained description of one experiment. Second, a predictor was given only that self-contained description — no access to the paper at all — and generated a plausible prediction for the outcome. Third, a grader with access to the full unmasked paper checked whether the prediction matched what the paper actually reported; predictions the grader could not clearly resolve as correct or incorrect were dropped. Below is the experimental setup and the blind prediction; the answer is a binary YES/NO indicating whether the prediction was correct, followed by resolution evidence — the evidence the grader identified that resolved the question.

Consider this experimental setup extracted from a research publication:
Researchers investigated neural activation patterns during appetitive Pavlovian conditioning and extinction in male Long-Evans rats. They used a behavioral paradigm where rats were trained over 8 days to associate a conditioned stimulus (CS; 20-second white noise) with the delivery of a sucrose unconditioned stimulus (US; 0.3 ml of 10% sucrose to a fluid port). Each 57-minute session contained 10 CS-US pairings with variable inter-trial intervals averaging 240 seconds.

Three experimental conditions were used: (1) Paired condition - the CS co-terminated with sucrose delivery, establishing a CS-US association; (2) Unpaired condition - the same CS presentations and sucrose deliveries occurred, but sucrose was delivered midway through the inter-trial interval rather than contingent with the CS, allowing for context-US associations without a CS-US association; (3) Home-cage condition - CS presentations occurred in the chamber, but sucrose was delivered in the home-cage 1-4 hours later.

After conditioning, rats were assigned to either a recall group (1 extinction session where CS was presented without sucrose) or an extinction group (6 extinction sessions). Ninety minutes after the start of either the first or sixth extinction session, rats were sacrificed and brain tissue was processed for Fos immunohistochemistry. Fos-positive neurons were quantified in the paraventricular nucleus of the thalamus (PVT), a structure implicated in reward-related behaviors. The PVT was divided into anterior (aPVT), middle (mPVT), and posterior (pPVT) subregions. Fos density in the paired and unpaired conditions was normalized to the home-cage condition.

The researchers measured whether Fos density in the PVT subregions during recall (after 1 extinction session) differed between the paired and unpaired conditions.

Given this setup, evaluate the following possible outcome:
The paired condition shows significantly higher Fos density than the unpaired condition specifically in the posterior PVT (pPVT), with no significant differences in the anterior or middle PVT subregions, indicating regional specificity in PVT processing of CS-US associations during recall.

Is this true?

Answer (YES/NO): NO